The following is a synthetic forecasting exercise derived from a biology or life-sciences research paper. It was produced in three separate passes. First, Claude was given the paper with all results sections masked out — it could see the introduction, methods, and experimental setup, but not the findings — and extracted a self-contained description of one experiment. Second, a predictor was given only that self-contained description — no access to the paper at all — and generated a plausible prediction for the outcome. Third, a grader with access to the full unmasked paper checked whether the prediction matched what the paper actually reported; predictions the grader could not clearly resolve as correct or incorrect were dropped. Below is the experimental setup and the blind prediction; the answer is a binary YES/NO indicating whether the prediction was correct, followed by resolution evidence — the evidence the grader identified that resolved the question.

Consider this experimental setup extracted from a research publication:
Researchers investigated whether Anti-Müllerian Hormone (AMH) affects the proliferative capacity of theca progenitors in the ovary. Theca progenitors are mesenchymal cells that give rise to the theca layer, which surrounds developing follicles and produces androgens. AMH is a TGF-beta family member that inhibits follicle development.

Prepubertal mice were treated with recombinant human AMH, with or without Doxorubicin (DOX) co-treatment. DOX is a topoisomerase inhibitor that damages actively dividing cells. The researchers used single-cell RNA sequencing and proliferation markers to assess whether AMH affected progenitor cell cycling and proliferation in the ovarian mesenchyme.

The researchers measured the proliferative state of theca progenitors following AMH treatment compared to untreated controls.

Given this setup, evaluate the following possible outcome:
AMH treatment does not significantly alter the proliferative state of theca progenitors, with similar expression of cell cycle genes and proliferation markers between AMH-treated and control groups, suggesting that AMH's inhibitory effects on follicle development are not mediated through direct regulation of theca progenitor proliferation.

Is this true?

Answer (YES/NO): NO